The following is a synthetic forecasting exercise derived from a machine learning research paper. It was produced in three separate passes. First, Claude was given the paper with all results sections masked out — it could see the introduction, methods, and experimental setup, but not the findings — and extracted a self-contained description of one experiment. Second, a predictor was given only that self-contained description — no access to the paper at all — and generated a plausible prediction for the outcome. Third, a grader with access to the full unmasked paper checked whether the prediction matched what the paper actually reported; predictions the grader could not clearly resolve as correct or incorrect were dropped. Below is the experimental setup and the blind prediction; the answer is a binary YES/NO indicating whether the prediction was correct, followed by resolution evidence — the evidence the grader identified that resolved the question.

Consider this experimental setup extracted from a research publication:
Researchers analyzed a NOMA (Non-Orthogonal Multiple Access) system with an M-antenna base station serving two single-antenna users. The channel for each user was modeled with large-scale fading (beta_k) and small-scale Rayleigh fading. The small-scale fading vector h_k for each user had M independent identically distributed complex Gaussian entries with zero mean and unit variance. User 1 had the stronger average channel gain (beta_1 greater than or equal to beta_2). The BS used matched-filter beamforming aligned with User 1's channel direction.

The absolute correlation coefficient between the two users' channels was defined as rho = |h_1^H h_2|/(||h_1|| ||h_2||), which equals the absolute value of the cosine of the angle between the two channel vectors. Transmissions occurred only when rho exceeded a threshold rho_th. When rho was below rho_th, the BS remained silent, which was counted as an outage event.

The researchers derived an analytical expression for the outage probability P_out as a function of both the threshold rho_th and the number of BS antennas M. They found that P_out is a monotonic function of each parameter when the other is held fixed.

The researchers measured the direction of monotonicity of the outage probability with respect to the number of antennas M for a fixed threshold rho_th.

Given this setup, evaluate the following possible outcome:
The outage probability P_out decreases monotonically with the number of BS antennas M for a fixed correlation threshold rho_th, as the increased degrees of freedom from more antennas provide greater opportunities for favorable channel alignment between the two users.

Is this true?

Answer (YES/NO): NO